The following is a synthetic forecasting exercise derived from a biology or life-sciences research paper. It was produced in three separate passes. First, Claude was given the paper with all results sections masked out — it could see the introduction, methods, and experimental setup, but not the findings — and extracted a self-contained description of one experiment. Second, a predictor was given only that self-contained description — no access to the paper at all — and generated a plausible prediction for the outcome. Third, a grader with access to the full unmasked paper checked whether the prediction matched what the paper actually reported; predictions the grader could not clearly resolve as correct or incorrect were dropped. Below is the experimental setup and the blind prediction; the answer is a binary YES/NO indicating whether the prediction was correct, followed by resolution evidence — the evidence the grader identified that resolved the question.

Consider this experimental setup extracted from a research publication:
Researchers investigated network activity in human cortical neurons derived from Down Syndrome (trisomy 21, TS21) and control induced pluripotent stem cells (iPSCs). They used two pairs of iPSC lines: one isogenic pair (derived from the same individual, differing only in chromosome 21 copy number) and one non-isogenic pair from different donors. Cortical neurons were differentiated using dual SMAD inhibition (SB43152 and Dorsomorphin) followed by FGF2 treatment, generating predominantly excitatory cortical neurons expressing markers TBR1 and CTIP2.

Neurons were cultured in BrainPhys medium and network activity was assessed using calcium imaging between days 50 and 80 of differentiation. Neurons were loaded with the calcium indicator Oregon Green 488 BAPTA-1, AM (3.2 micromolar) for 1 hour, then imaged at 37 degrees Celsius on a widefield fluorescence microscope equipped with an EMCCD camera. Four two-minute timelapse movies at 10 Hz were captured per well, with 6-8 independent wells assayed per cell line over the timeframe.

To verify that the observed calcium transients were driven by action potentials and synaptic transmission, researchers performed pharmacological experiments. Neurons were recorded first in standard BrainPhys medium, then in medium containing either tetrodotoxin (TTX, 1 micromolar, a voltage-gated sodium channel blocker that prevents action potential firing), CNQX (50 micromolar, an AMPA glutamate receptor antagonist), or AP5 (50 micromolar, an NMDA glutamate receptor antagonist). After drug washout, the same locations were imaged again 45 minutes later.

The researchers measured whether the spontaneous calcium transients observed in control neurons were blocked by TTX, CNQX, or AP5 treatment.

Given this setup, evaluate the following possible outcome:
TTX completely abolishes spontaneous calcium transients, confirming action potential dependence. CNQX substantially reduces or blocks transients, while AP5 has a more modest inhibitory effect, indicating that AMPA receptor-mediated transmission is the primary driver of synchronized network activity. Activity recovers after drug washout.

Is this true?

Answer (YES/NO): NO